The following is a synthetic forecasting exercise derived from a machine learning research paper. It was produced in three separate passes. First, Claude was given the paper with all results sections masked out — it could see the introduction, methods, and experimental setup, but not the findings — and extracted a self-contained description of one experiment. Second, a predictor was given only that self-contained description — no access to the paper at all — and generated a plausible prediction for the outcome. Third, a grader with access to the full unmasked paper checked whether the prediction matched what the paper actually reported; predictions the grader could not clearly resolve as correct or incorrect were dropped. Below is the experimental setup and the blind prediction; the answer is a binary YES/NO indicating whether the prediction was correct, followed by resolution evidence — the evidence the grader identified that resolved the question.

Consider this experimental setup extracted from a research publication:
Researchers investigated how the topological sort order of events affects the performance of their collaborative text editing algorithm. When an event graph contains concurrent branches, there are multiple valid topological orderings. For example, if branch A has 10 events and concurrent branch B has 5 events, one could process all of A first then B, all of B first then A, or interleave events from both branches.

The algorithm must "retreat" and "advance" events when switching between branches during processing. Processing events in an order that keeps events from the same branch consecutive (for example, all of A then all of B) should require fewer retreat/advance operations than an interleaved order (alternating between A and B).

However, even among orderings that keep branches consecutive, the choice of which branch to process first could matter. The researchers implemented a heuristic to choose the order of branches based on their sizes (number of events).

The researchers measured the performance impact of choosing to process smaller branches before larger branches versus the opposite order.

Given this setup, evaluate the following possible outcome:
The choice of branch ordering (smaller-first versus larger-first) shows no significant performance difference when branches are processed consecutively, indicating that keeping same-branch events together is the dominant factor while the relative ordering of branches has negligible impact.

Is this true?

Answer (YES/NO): NO